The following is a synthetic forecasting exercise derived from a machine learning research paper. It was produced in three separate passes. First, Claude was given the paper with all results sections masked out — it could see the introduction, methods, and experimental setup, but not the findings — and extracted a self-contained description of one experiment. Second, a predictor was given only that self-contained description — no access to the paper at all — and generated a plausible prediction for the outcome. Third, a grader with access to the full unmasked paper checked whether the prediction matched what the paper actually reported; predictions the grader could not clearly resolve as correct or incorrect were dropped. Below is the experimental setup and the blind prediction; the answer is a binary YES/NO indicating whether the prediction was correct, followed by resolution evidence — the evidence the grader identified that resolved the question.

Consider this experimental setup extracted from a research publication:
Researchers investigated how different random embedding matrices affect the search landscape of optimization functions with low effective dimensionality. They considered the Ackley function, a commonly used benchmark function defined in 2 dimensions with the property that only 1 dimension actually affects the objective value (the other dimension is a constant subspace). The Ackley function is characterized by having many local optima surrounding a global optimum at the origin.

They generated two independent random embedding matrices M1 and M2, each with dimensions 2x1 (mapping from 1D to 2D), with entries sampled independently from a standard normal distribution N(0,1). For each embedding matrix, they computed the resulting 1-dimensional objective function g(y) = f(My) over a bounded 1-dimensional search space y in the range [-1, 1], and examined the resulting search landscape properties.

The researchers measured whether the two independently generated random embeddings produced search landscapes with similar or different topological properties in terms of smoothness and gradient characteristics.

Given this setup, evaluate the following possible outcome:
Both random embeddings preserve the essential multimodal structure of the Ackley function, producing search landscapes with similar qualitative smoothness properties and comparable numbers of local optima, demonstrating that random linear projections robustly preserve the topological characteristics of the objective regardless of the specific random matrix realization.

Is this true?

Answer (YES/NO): NO